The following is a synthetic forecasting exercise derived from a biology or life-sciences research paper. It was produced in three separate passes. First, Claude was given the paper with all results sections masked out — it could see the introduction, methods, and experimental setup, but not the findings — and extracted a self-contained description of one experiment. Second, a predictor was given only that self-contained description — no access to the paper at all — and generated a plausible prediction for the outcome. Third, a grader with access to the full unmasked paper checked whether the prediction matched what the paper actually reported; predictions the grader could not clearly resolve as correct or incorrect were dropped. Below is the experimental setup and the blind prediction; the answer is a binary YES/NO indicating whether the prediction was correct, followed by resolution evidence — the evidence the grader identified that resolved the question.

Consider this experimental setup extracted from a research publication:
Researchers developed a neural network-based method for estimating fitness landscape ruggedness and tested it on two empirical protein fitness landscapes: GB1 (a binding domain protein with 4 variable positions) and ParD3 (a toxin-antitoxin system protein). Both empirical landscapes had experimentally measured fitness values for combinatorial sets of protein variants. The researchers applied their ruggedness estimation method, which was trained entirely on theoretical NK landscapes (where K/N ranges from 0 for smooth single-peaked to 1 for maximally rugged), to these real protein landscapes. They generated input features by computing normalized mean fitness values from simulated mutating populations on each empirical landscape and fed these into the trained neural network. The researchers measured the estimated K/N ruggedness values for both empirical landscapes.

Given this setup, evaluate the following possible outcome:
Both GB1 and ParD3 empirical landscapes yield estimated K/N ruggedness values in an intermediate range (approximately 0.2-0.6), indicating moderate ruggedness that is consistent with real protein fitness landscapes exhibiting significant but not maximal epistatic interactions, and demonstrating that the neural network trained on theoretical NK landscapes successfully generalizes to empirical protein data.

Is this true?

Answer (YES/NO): YES